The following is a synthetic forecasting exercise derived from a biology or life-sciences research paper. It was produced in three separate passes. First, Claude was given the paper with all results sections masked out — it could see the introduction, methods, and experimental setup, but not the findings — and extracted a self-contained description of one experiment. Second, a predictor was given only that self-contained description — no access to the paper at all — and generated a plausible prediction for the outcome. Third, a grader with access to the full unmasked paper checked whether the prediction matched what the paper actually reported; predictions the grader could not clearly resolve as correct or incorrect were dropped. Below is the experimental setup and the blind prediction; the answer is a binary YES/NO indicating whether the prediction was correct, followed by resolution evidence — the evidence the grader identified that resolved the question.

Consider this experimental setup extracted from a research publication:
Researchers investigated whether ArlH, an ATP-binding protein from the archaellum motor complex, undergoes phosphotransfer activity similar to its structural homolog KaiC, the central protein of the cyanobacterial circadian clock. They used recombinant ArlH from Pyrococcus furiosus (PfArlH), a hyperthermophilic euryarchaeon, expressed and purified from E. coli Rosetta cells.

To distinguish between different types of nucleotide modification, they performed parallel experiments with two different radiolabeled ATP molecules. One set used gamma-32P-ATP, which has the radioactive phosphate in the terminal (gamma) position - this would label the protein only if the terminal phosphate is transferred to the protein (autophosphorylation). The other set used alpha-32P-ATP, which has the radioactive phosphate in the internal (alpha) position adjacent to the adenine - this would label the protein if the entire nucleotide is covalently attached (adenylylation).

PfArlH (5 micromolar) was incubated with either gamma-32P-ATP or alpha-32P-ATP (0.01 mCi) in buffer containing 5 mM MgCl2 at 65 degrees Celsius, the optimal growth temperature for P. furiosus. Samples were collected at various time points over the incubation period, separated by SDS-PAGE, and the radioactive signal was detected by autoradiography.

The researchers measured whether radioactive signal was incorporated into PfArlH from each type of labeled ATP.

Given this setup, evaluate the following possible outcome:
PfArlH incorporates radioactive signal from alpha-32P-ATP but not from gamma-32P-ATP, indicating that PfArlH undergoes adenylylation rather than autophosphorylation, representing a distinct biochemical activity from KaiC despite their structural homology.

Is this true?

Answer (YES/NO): NO